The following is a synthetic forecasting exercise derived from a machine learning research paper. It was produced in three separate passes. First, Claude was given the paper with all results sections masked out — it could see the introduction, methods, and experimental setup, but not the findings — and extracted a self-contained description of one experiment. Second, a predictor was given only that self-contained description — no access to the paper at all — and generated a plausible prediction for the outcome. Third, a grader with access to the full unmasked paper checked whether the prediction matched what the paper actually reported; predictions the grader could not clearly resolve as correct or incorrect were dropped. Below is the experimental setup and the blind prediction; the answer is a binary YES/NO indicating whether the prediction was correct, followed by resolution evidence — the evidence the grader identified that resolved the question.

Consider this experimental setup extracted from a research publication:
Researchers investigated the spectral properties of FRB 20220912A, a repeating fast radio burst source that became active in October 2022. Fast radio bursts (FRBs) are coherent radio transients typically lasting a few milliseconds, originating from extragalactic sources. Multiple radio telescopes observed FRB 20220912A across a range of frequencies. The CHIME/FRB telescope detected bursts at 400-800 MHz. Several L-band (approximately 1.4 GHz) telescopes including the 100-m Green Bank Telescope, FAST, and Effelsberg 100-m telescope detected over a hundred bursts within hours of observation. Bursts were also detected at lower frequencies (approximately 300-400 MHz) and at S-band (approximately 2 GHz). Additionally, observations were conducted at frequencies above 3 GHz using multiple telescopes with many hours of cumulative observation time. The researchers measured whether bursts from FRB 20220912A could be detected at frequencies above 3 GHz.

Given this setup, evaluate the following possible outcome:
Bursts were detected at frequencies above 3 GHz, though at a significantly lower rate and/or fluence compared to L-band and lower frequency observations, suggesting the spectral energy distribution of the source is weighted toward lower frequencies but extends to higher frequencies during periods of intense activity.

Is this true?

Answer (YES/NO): NO